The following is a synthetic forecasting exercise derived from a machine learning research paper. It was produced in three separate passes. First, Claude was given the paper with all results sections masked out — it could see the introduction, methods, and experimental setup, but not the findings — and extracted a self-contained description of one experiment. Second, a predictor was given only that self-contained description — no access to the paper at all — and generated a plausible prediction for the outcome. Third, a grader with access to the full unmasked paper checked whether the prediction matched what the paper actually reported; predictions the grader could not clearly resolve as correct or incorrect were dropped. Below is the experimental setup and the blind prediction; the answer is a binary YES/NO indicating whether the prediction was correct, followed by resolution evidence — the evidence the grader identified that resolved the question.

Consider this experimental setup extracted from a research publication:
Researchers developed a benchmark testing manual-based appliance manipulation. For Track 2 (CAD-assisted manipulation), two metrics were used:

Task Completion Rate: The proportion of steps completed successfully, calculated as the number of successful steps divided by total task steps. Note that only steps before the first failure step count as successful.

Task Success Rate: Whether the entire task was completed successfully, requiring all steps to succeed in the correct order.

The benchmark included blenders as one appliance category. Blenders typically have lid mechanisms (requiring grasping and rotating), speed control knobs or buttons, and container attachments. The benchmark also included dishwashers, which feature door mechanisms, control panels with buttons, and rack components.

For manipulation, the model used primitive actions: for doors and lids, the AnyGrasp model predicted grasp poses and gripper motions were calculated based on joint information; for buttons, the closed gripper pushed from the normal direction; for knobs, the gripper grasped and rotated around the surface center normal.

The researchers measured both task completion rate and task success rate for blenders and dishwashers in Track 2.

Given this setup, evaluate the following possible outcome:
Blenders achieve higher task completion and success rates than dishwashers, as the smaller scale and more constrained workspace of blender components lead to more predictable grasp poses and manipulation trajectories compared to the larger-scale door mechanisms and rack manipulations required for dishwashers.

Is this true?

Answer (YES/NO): NO